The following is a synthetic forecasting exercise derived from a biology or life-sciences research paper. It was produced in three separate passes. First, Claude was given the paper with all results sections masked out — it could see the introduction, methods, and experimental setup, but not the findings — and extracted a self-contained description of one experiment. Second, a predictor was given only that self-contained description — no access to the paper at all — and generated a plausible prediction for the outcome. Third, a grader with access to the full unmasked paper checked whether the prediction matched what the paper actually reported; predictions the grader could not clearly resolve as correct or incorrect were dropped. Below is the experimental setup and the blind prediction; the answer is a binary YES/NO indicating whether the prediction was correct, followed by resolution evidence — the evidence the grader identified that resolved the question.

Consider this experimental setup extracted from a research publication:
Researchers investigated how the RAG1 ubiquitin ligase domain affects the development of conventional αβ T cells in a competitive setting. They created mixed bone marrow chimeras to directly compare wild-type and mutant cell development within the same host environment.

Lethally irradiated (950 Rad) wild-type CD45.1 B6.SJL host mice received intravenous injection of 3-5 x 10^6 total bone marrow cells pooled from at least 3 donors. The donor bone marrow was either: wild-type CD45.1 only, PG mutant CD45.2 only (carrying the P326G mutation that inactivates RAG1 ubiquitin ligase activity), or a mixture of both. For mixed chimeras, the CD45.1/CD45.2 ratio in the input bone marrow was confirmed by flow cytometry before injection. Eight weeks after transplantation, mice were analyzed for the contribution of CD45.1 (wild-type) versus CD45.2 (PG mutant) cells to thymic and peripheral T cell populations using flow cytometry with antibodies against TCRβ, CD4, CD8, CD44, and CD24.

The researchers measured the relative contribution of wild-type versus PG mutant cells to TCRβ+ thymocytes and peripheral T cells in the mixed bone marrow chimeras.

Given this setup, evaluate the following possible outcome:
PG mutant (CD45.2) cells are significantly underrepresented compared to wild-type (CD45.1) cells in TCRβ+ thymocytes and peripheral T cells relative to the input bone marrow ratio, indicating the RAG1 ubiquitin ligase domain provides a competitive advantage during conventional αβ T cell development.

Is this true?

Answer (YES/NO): YES